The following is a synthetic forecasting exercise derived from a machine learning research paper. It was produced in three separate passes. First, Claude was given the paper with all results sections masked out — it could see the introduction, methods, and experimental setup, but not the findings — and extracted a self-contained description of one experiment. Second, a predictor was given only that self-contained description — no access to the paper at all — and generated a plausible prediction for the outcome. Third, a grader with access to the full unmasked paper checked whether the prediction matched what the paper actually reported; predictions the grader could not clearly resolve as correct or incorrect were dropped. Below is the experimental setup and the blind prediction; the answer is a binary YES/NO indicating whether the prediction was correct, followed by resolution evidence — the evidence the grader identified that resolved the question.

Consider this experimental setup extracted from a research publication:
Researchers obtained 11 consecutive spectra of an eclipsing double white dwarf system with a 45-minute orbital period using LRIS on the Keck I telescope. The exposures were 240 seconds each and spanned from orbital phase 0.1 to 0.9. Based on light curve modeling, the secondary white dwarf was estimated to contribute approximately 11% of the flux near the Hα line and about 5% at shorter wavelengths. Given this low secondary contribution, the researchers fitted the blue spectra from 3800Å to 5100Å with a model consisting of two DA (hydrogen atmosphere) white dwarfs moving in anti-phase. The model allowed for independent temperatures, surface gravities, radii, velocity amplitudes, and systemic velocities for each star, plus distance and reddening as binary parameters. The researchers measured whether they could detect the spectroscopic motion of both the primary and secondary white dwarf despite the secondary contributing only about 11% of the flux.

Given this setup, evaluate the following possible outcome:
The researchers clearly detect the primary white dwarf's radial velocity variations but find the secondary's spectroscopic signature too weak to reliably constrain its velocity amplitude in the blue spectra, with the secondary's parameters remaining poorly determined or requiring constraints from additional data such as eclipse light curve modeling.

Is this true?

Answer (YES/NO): NO